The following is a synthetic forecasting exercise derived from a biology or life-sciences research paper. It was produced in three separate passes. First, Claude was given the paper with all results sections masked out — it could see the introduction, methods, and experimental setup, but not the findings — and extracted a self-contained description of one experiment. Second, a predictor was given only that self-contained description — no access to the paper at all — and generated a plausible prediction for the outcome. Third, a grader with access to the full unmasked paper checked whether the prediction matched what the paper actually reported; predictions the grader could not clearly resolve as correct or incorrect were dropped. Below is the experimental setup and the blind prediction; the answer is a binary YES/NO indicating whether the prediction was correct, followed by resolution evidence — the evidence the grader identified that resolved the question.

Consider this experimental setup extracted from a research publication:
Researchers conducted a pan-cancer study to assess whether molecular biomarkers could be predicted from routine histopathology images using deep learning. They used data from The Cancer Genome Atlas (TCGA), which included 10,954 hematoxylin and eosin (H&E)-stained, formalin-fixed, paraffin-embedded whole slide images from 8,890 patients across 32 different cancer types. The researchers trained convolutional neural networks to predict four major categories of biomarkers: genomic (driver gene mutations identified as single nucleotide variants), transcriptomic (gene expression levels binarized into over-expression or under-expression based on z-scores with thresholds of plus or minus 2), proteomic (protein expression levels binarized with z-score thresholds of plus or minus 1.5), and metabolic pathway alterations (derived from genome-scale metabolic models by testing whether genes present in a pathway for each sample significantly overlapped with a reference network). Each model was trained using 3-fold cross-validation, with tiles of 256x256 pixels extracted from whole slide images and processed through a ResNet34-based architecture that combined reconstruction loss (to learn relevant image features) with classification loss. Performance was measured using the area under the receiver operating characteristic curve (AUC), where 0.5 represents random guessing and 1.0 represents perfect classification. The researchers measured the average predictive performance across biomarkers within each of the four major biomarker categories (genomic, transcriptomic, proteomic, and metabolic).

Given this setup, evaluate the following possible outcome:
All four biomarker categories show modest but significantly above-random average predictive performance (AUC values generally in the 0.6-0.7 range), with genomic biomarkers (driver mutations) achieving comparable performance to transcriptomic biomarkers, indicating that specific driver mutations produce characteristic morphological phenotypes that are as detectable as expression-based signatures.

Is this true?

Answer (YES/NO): NO